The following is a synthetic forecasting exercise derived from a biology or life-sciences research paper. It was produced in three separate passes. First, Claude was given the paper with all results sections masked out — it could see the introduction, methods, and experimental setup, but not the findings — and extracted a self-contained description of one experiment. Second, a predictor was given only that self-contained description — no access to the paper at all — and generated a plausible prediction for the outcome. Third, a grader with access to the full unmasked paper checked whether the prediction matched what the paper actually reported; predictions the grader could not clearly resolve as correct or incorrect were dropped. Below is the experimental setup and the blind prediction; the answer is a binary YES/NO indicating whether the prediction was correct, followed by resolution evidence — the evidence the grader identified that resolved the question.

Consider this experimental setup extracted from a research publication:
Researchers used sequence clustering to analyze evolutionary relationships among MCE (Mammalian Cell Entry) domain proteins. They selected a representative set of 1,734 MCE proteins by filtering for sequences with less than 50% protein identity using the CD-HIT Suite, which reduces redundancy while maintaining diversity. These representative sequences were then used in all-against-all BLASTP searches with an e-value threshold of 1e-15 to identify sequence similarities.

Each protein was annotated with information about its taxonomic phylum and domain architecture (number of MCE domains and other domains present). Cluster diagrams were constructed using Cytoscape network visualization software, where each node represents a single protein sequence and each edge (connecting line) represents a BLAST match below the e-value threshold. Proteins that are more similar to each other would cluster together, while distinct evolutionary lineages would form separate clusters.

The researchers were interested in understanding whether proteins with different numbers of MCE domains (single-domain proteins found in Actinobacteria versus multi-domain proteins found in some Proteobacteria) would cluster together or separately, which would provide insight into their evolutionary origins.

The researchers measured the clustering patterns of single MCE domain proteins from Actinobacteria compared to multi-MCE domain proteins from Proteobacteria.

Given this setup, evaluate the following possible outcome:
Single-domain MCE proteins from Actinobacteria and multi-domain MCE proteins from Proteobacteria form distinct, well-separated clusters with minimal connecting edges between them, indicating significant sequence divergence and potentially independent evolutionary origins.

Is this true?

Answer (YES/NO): NO